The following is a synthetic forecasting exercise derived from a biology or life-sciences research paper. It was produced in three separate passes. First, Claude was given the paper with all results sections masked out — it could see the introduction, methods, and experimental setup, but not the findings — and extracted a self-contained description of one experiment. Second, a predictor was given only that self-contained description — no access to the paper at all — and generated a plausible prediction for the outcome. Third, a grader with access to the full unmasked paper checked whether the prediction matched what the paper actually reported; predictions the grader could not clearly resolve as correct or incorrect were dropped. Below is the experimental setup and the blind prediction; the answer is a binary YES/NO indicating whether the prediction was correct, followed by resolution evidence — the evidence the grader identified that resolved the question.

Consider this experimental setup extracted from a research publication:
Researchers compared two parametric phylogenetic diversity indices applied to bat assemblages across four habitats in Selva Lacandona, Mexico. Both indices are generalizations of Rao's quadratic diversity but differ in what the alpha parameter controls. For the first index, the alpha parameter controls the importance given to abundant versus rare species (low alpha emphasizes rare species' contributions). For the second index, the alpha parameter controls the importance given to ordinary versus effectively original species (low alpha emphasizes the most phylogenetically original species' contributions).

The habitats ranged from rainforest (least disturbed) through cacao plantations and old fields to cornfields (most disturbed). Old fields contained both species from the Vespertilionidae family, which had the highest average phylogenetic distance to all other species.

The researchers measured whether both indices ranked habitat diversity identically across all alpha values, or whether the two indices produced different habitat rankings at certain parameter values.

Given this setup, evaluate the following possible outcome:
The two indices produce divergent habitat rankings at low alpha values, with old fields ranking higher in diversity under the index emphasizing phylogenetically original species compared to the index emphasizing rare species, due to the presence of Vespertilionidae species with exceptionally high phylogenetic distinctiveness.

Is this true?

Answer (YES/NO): YES